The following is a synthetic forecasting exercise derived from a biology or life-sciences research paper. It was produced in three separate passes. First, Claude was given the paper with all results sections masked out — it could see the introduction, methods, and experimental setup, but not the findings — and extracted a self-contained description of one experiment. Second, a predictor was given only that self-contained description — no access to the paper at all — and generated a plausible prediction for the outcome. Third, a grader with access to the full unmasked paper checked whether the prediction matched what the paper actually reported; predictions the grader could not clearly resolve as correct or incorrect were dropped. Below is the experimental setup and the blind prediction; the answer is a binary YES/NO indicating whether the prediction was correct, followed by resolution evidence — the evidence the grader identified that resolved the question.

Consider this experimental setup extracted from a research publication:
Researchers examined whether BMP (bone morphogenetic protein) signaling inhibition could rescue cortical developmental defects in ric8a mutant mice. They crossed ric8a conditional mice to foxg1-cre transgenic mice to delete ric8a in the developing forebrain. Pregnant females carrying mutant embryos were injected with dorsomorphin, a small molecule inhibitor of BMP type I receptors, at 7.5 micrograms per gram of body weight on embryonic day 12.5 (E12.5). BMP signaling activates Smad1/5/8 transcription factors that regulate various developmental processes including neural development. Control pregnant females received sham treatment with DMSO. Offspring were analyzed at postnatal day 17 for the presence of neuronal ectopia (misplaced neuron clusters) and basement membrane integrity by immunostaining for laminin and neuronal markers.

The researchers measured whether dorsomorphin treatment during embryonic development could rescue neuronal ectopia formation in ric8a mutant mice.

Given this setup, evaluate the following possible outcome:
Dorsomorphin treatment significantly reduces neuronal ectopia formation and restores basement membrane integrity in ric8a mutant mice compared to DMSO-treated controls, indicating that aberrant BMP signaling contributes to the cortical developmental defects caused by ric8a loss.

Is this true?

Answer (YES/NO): NO